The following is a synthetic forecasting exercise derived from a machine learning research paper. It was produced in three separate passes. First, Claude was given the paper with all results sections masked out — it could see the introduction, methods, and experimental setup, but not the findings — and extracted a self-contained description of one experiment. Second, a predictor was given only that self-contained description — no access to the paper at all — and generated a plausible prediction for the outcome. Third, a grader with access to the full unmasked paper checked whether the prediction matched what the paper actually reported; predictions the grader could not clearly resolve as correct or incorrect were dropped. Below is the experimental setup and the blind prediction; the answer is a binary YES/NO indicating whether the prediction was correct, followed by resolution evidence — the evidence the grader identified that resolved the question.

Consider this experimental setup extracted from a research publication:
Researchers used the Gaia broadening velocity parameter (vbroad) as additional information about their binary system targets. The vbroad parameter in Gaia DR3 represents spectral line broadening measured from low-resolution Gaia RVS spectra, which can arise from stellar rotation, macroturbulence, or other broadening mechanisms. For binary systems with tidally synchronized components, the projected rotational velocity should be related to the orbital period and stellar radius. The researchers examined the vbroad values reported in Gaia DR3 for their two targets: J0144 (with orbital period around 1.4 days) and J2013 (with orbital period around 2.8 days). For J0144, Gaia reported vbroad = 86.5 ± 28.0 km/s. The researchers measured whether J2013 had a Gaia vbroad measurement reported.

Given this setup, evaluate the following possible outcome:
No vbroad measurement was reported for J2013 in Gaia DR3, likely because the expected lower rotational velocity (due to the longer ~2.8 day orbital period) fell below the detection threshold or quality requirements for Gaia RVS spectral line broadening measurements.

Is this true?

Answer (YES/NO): YES